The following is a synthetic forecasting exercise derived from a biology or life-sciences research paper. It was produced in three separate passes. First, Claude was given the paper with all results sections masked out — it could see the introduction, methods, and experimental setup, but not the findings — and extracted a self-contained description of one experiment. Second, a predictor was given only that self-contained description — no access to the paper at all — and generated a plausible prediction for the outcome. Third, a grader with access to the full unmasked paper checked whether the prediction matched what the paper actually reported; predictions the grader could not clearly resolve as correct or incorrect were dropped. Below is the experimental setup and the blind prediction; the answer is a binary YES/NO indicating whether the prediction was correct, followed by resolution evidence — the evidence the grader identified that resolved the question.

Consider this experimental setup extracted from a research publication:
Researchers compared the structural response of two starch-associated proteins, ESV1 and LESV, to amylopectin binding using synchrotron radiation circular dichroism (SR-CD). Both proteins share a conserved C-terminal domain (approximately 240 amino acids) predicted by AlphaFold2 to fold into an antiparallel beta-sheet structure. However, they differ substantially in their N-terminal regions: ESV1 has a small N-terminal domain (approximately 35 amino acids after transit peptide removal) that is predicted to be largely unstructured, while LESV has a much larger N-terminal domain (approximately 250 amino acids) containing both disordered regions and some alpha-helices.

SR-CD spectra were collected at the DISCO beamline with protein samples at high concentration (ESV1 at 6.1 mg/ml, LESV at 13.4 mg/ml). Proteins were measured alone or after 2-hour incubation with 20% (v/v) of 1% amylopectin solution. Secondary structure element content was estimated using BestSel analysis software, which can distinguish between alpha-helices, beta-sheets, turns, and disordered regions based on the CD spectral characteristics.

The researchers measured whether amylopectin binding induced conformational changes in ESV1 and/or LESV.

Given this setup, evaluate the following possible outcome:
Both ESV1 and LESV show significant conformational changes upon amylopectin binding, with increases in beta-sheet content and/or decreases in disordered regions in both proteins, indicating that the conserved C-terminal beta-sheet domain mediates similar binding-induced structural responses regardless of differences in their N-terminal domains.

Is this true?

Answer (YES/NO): NO